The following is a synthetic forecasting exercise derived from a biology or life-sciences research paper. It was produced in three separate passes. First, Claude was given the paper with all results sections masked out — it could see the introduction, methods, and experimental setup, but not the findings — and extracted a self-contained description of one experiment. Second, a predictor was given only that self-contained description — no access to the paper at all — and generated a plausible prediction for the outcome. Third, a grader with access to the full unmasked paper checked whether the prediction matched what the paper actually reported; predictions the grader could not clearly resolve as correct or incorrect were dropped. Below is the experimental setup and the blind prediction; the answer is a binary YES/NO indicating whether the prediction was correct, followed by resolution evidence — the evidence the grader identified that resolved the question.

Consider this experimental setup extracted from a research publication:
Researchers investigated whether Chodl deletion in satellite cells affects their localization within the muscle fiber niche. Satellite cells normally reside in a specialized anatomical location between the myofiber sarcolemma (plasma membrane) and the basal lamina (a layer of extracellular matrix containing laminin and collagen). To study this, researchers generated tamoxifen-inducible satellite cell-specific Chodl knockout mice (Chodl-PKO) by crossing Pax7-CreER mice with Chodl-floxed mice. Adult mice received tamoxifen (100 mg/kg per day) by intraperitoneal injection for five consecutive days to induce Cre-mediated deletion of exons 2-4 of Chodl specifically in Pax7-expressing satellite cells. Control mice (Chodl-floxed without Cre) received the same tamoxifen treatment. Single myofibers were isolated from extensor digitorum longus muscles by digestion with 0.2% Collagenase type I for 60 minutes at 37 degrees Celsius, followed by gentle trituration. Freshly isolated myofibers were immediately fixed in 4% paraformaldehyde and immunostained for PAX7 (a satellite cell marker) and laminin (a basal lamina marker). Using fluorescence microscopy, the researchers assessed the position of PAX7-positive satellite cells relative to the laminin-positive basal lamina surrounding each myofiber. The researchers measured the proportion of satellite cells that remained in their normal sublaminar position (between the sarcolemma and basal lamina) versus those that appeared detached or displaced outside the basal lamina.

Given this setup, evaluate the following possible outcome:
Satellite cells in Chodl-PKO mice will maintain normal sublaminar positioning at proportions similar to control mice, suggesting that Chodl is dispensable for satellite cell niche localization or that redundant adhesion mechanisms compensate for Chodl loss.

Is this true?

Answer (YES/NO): NO